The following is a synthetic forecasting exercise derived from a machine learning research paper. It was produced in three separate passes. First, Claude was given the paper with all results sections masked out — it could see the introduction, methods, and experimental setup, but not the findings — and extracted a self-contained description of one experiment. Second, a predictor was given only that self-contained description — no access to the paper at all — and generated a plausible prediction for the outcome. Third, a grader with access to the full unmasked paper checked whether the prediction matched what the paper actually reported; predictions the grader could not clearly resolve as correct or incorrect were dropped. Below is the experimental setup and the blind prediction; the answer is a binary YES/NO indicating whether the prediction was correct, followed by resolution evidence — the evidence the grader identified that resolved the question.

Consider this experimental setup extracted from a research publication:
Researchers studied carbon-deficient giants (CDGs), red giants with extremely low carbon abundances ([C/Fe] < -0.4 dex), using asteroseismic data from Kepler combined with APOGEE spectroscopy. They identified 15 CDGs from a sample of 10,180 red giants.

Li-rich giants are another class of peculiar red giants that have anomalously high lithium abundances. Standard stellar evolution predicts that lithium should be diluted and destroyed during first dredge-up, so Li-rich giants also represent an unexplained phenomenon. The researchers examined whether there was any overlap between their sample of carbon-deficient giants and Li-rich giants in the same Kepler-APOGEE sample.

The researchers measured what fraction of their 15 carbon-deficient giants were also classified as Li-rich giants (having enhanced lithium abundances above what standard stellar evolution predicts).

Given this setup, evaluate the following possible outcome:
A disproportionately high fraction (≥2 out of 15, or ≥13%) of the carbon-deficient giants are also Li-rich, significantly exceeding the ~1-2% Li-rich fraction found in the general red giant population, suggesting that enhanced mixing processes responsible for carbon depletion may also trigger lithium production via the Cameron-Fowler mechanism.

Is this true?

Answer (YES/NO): YES